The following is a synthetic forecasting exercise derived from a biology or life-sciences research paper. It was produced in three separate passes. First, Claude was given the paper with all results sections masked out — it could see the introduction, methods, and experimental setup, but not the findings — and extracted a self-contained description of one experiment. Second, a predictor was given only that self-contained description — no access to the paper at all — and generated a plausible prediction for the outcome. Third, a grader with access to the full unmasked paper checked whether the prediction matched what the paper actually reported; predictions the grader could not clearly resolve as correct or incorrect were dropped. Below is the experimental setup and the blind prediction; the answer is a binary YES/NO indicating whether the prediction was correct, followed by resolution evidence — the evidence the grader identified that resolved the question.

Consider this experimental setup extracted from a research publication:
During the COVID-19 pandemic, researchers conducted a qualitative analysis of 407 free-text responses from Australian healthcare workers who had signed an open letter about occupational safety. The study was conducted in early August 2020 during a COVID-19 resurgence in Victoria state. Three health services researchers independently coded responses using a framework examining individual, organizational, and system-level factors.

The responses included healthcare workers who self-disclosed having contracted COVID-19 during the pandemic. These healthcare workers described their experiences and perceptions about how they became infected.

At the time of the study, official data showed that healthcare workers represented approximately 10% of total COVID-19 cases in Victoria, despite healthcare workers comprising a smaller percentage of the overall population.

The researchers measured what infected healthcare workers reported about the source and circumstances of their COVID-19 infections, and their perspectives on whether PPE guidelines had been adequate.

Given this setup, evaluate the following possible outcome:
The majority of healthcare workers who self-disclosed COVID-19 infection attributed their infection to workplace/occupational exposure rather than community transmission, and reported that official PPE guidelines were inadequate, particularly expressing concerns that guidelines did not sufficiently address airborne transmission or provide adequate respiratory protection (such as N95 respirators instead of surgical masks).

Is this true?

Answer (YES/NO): YES